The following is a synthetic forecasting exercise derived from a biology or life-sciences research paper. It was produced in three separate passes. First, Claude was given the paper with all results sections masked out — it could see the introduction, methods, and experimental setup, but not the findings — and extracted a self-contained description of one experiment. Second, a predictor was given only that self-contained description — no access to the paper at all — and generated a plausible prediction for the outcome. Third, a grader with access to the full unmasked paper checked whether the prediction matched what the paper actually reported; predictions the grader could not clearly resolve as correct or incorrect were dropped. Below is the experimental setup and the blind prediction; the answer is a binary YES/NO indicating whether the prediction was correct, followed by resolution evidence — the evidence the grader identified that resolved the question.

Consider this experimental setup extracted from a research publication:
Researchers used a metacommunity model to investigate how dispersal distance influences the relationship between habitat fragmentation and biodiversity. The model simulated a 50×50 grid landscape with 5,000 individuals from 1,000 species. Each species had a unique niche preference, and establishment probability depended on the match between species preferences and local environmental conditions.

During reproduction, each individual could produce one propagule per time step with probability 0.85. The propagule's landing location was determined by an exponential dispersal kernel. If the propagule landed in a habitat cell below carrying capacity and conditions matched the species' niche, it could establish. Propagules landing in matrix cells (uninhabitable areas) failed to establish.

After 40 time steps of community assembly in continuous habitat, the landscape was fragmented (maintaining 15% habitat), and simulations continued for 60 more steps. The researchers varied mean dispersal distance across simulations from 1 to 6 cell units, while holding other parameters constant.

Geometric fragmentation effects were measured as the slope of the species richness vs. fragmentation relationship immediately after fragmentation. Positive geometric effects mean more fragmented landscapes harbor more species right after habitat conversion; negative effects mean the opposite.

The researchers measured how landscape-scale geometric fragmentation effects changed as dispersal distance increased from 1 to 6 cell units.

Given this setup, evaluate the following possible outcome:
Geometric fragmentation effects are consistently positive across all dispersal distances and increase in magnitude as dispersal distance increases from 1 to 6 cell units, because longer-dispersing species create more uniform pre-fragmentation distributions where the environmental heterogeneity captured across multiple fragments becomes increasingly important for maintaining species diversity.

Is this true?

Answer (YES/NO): NO